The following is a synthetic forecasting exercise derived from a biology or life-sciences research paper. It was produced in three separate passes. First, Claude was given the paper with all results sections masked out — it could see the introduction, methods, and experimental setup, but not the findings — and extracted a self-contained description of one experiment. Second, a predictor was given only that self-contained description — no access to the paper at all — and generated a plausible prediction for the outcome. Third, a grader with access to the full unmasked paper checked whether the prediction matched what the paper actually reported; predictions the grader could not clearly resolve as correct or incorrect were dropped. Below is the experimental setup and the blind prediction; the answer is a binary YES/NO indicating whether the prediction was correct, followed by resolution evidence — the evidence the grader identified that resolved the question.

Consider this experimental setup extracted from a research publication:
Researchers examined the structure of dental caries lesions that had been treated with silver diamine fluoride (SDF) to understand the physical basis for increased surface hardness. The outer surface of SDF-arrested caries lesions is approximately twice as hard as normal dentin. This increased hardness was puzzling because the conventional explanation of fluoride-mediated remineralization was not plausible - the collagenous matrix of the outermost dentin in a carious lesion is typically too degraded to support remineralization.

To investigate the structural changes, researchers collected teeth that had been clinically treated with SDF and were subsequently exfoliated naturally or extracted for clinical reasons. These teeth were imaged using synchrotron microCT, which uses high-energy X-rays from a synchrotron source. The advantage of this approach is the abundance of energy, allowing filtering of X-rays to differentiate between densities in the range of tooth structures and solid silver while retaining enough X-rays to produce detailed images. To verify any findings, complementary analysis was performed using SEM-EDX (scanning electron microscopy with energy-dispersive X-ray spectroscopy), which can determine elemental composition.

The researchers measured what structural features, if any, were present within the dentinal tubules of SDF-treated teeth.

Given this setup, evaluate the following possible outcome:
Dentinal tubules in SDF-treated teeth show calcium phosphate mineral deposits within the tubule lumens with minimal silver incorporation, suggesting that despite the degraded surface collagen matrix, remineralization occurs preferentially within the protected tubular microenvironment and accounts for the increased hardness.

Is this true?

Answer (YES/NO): NO